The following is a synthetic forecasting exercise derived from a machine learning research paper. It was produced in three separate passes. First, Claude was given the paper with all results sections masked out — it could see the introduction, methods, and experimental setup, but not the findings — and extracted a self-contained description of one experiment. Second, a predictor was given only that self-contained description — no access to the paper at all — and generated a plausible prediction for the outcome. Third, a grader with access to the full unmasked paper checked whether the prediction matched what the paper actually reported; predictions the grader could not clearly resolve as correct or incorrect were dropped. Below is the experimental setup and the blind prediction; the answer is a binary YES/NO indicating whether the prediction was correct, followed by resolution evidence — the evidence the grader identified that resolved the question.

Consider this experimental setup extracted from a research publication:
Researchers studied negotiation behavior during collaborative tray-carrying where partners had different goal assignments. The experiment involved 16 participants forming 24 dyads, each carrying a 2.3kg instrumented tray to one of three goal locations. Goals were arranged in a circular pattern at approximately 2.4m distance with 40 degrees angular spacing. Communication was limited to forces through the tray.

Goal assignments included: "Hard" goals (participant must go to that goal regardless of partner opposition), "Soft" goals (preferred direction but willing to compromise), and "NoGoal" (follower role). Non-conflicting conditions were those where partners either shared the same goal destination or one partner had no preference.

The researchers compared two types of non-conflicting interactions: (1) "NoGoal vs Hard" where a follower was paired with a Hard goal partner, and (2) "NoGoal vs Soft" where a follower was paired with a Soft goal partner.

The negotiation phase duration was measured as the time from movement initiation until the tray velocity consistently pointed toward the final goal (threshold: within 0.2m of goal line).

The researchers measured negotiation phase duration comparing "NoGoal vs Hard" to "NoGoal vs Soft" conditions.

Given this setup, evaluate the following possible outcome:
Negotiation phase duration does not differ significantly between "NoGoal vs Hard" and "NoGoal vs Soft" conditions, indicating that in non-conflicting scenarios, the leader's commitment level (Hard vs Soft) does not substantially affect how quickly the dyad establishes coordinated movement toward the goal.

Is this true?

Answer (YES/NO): NO